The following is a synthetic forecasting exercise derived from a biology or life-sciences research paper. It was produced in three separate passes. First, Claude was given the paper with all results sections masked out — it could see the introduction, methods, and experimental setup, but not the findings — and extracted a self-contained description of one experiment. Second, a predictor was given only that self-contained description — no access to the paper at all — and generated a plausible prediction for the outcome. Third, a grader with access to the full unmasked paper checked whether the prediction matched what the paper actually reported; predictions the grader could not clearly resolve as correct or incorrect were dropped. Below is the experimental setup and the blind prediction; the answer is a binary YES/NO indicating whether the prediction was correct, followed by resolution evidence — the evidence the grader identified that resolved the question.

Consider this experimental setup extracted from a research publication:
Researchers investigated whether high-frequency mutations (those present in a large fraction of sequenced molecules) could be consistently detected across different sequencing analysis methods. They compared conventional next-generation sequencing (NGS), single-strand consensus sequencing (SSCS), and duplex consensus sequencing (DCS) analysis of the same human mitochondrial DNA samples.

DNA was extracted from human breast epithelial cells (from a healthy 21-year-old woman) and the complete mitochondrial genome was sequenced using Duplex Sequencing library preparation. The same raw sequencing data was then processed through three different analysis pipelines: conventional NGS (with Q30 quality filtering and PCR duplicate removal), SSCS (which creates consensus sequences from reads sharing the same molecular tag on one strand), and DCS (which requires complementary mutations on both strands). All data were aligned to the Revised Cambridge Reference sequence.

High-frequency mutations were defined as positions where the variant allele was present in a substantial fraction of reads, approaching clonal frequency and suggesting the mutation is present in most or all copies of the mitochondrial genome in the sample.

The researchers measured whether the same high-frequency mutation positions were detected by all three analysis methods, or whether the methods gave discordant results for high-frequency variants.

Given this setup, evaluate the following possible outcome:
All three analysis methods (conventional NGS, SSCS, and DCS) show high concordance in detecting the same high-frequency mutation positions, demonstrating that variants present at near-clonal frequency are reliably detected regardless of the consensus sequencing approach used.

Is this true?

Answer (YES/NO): YES